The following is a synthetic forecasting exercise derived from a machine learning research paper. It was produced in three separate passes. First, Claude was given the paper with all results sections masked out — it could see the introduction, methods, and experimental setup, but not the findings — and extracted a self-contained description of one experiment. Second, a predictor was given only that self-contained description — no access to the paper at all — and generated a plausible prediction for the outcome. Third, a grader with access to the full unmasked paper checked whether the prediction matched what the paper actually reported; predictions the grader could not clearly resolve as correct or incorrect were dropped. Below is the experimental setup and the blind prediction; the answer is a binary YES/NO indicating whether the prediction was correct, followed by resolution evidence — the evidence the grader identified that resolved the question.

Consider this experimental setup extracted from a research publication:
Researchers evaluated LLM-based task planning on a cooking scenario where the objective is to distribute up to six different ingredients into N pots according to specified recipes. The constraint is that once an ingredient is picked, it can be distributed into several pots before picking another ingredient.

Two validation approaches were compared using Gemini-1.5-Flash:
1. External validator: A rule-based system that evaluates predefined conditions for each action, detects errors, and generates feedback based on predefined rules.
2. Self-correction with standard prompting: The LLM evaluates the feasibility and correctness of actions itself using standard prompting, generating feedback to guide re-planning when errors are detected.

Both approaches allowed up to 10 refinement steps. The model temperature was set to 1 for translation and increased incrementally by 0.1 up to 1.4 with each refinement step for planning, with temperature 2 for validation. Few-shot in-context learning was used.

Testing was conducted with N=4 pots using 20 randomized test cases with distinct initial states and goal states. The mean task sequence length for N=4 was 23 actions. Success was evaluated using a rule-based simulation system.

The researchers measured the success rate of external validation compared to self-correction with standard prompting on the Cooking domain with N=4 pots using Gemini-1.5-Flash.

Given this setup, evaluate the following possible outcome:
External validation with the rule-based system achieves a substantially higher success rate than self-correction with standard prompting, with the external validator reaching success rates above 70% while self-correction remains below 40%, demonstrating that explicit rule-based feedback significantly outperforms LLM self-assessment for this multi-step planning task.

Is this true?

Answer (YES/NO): NO